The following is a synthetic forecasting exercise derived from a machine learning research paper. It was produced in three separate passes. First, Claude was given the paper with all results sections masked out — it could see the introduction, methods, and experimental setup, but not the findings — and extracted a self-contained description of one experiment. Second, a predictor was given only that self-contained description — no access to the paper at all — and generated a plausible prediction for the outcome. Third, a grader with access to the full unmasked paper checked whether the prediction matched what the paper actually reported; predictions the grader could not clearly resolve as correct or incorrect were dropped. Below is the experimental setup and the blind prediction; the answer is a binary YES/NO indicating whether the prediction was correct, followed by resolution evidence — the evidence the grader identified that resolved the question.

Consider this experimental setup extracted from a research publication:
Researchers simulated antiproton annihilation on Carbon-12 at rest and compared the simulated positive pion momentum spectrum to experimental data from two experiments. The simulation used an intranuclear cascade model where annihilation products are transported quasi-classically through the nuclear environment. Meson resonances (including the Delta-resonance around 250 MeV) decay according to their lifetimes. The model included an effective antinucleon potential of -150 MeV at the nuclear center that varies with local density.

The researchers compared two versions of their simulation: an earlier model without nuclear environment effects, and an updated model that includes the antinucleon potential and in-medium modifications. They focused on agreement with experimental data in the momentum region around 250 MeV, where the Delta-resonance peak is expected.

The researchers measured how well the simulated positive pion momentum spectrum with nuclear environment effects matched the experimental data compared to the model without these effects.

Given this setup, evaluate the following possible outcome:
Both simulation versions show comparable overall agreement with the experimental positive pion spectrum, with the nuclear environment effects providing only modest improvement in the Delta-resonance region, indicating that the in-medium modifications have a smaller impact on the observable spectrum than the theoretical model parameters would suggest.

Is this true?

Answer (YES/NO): NO